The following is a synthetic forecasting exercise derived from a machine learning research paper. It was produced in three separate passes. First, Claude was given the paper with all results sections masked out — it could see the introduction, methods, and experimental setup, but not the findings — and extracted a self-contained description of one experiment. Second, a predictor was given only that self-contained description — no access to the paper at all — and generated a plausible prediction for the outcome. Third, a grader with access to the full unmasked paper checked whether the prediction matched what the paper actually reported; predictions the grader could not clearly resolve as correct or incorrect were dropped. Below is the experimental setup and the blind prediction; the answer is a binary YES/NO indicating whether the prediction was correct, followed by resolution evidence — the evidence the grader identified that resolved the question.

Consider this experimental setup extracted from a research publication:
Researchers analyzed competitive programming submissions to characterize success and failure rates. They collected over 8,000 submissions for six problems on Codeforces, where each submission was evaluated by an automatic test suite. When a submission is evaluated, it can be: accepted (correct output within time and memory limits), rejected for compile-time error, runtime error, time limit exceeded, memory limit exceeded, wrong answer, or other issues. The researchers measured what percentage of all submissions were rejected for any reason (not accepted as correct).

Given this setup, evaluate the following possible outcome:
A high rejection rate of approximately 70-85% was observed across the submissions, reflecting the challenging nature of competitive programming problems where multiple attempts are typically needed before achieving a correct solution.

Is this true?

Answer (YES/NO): NO